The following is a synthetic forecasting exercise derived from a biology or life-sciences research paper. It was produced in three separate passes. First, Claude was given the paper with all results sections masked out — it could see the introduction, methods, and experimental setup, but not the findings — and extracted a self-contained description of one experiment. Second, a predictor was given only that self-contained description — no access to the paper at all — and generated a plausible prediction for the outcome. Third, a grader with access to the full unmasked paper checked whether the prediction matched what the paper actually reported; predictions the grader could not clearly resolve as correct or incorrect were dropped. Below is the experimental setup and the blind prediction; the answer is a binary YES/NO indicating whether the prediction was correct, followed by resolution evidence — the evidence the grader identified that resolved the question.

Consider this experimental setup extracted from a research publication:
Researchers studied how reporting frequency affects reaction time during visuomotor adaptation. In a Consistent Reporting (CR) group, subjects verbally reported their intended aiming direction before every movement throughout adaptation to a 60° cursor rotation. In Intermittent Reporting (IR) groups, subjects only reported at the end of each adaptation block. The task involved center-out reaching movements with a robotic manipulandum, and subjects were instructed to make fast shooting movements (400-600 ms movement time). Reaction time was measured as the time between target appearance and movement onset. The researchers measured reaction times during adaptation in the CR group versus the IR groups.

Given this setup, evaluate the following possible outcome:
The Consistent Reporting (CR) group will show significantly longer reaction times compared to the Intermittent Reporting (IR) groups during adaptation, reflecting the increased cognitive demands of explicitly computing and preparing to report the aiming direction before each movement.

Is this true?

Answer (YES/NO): YES